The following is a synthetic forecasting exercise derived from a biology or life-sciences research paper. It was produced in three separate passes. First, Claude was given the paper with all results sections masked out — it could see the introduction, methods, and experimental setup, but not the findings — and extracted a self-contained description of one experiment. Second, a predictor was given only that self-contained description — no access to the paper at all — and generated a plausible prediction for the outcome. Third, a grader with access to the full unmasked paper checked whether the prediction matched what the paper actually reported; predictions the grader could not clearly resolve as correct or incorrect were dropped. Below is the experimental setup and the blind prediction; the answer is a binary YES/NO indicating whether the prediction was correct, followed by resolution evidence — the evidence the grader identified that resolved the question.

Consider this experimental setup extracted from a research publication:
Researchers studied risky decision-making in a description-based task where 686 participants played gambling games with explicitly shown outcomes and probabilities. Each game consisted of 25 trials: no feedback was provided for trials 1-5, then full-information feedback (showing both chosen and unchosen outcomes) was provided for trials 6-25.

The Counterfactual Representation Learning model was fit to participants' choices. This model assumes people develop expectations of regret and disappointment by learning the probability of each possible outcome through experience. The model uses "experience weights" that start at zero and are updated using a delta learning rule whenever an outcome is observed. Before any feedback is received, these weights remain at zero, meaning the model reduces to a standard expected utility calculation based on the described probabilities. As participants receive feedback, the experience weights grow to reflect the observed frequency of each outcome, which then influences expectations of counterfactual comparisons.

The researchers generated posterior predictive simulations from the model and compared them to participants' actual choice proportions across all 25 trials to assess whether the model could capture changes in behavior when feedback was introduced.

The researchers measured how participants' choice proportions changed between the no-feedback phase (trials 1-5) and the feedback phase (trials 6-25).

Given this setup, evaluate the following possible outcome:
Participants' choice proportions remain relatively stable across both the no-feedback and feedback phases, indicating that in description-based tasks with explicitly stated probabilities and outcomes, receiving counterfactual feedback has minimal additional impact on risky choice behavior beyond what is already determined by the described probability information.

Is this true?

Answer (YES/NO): NO